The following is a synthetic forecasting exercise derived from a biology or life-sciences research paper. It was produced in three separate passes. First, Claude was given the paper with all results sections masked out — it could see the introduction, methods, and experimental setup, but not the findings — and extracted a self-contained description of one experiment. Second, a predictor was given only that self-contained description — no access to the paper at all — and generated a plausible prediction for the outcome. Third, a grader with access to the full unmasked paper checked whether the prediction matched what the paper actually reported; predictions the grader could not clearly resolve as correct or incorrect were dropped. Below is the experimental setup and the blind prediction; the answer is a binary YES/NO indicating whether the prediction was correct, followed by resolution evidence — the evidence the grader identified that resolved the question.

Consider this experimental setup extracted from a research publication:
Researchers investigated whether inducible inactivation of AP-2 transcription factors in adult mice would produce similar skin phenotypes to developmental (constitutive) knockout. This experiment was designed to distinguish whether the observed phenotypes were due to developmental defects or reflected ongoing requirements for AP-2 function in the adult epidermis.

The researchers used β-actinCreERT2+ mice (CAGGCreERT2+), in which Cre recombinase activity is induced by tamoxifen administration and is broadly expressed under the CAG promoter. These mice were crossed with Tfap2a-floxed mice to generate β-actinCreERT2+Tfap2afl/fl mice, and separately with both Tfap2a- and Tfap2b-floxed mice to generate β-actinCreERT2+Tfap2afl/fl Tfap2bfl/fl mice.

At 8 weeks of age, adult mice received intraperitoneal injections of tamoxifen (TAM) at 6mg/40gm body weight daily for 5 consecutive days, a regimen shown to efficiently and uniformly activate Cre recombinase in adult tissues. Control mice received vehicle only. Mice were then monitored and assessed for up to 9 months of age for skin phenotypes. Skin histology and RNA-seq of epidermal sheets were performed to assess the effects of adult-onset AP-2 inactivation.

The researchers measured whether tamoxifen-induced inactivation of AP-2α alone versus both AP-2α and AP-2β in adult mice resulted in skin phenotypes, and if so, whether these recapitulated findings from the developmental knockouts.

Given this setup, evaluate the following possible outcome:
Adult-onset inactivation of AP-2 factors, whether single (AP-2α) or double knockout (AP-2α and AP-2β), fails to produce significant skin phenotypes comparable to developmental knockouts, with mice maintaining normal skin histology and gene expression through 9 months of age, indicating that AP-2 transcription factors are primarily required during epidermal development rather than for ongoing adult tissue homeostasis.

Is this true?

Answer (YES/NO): NO